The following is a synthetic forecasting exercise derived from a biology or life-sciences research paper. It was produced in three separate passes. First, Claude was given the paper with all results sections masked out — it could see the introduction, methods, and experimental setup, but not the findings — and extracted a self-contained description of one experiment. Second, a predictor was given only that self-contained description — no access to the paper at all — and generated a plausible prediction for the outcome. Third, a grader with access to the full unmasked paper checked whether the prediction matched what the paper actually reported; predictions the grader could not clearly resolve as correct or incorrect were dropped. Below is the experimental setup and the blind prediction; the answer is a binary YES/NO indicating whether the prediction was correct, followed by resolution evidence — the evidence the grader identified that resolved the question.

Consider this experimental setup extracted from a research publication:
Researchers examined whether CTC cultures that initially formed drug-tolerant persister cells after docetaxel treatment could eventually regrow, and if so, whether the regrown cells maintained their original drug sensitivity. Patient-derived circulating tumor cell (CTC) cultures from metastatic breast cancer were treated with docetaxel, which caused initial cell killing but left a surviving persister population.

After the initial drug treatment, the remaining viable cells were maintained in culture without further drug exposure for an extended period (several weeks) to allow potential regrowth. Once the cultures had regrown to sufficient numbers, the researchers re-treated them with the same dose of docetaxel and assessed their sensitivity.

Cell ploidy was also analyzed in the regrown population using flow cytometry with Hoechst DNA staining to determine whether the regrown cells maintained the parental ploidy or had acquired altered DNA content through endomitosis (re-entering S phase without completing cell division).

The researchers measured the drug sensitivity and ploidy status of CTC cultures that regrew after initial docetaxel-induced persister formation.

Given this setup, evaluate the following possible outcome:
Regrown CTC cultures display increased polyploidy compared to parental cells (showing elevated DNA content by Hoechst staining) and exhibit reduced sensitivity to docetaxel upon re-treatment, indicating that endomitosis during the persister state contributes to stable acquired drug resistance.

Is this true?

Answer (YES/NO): NO